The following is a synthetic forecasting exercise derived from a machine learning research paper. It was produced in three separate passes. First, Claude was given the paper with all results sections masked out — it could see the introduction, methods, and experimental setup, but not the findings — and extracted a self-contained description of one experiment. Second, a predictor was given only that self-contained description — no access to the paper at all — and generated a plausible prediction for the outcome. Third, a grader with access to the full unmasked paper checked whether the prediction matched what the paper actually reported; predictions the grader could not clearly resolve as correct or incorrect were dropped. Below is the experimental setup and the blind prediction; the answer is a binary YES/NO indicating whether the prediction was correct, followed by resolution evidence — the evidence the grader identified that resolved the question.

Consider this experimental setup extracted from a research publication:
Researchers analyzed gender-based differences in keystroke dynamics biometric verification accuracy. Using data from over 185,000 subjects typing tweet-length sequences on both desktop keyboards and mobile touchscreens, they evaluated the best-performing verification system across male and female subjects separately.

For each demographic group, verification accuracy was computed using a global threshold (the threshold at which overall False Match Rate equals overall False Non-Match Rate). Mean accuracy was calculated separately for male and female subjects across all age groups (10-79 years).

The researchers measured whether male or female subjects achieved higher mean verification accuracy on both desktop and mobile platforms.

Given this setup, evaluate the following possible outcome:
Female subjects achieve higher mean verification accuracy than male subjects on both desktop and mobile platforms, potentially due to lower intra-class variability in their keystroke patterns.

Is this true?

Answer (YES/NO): NO